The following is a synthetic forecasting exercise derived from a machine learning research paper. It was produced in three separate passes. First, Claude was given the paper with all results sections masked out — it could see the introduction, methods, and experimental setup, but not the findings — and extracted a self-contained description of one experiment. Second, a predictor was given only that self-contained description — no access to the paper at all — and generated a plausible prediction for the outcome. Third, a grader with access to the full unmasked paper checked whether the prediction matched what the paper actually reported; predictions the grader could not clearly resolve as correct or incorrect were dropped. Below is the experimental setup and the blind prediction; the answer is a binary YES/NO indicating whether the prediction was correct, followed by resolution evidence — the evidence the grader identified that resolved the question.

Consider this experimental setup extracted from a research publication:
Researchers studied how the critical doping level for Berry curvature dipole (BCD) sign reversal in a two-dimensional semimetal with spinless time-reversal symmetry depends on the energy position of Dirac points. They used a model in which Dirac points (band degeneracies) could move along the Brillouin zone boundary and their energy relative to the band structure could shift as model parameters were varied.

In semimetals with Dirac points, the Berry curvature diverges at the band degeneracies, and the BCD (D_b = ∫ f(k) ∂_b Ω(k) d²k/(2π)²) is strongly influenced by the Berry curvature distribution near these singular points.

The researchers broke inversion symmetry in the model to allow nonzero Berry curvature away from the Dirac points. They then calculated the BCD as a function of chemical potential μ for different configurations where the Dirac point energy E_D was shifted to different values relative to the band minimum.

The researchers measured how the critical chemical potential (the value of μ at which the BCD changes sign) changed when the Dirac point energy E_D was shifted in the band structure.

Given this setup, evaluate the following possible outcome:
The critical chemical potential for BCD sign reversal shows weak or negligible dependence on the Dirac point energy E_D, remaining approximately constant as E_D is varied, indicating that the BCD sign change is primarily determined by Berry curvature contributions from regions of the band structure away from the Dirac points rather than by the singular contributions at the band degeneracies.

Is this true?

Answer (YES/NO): NO